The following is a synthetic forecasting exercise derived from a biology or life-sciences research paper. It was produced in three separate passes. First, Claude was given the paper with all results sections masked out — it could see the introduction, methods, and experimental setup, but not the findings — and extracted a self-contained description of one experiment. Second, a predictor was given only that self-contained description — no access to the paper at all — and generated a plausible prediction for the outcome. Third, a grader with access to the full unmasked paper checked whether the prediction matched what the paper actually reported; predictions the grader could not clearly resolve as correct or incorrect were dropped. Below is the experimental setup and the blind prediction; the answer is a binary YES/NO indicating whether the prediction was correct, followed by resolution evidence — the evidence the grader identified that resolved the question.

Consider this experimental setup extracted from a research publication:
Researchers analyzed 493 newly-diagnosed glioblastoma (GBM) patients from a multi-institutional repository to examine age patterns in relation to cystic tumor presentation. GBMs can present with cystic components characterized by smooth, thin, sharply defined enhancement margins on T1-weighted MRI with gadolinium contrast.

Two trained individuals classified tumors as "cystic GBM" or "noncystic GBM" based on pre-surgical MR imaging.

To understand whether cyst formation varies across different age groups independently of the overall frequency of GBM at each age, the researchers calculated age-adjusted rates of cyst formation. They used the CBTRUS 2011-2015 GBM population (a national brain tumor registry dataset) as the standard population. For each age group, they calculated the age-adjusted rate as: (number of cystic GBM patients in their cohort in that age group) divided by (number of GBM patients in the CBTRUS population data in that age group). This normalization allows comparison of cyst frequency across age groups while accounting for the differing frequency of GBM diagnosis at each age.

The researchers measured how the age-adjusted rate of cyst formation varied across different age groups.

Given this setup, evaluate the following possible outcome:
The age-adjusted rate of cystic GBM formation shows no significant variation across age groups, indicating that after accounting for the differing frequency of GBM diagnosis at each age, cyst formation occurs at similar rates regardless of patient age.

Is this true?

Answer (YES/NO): NO